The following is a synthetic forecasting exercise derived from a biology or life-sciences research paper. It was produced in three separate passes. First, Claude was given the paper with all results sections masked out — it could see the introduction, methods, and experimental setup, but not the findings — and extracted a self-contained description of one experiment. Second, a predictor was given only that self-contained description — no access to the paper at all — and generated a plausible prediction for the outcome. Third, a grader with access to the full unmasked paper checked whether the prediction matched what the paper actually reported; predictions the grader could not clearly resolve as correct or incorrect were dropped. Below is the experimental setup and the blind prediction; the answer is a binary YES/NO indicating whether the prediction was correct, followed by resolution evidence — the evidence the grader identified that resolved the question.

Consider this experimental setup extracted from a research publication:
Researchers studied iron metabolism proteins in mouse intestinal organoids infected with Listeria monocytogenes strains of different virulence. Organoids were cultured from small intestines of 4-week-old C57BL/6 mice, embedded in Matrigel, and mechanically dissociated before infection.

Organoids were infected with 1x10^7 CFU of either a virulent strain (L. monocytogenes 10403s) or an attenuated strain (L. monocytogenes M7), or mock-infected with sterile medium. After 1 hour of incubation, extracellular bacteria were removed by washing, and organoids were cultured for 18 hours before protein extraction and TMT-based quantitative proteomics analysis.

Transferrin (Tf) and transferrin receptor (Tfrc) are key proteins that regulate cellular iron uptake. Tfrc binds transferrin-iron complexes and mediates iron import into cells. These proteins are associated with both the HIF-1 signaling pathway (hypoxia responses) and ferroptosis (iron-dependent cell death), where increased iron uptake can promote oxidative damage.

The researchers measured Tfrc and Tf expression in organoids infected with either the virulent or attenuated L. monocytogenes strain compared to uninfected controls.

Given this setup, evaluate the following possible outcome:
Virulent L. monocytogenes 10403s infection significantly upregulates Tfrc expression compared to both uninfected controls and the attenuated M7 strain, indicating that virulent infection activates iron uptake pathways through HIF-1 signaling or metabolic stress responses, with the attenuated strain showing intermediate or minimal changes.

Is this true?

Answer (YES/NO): NO